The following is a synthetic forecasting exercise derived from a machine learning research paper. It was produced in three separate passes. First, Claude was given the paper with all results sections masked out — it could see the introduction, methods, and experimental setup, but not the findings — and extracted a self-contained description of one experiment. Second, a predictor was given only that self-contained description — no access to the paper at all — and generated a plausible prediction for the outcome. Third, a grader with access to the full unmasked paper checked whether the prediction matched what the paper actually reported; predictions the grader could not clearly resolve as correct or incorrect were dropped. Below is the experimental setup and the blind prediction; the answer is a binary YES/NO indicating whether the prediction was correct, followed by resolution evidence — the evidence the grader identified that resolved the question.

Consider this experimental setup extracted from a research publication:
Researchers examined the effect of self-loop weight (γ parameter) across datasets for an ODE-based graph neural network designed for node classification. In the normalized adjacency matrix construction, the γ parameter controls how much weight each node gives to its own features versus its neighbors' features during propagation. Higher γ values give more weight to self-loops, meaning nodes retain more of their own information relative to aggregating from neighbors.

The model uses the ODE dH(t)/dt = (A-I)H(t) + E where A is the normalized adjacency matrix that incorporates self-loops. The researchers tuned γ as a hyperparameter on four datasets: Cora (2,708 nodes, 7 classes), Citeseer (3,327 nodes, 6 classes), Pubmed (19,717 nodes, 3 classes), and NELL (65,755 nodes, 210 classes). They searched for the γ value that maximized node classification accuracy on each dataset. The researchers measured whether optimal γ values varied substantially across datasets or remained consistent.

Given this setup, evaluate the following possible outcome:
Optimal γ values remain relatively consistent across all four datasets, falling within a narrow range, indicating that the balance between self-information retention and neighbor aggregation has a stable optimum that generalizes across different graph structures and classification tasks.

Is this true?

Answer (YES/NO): NO